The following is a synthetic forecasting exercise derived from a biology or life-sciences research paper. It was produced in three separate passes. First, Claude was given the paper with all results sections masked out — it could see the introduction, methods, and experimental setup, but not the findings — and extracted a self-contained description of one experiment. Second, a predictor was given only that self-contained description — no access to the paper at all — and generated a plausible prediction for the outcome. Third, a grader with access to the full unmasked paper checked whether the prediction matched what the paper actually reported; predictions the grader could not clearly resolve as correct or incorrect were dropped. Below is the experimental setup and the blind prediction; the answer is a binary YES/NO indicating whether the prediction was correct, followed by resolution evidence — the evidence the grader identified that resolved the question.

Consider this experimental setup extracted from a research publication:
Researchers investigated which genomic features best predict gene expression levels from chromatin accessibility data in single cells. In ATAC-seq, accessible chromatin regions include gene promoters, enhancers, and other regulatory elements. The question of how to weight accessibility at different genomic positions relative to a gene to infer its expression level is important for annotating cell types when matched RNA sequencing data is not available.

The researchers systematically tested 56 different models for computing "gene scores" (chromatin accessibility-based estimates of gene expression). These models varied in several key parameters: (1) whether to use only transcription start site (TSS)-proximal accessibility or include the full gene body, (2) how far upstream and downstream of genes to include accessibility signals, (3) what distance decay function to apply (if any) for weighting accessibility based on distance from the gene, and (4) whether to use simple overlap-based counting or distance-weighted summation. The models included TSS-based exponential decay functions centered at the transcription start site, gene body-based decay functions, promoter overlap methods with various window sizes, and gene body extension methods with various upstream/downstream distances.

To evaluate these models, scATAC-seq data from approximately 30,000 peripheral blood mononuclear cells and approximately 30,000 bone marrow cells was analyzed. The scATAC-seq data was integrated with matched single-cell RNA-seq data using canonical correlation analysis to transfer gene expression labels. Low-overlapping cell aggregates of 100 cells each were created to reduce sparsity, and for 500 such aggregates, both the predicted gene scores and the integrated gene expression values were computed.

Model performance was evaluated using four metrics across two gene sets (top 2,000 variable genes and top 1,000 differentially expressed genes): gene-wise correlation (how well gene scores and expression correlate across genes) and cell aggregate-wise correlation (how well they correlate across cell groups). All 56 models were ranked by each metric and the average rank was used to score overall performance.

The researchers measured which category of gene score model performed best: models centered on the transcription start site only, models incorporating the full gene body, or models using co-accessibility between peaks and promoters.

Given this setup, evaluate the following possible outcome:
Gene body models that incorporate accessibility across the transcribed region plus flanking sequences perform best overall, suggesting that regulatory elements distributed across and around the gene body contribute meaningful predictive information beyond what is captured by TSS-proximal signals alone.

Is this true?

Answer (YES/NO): YES